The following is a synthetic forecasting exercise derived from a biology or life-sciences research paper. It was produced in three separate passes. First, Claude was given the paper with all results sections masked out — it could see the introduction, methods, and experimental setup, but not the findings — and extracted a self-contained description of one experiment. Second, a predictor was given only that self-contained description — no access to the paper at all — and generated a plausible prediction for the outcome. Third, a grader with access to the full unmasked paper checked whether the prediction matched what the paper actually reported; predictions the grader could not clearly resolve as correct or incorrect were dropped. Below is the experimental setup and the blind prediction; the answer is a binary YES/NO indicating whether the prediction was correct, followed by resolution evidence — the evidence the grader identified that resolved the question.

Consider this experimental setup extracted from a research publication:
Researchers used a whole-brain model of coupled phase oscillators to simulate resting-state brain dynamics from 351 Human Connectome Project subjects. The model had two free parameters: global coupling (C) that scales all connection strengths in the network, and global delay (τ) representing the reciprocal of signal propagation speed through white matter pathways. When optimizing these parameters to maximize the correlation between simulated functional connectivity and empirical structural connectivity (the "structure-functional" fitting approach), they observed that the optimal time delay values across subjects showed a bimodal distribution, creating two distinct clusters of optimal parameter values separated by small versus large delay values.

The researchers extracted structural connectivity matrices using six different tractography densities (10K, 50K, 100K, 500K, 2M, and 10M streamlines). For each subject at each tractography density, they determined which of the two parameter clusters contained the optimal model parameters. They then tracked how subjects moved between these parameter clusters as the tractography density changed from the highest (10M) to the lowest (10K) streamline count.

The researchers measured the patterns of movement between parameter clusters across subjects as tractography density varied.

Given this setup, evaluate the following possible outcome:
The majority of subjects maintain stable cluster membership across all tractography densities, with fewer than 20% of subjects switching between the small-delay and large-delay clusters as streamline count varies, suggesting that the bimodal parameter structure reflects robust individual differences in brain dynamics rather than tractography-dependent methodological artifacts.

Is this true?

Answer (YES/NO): NO